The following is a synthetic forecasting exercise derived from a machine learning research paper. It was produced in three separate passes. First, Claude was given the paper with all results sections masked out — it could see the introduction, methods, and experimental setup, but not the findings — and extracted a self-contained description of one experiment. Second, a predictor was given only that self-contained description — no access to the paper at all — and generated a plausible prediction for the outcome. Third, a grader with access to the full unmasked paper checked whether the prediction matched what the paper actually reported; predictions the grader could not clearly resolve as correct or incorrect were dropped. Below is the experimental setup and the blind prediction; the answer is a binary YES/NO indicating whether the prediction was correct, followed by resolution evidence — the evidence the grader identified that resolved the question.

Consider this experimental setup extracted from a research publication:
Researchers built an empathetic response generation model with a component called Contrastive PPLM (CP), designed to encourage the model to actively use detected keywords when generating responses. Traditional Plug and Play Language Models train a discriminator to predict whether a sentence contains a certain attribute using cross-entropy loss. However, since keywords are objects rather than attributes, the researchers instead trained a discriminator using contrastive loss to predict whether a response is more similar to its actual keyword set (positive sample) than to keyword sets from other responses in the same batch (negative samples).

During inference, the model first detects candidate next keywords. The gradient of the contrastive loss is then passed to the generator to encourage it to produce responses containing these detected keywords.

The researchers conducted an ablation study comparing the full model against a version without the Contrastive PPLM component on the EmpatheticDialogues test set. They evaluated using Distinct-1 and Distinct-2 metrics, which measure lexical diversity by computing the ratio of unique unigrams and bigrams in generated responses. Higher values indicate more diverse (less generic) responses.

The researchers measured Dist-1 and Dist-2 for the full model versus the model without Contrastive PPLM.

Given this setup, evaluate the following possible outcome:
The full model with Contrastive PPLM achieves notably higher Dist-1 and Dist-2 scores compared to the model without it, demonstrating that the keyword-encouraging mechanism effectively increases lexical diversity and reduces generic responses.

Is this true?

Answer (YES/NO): YES